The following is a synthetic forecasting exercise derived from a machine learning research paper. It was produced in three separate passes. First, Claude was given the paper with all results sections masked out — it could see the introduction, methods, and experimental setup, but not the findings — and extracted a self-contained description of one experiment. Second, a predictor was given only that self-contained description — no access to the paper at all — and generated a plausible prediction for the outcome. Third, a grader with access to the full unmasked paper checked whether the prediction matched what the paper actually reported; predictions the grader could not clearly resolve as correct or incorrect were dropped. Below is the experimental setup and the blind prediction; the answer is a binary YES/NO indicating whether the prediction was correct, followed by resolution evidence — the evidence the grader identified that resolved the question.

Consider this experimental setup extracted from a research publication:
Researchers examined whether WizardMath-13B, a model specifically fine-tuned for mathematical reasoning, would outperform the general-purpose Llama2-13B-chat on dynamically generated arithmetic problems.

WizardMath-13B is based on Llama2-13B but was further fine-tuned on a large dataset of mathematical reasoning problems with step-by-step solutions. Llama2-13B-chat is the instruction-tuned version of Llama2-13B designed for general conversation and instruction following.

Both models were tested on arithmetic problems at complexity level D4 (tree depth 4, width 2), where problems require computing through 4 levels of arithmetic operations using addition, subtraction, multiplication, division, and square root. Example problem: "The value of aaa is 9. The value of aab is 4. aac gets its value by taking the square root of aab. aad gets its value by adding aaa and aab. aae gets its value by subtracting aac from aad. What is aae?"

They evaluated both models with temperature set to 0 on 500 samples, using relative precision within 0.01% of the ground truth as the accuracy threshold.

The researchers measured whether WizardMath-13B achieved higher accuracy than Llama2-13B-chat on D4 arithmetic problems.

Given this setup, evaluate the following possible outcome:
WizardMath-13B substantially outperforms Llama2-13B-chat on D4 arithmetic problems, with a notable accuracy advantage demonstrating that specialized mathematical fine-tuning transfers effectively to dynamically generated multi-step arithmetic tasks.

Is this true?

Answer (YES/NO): NO